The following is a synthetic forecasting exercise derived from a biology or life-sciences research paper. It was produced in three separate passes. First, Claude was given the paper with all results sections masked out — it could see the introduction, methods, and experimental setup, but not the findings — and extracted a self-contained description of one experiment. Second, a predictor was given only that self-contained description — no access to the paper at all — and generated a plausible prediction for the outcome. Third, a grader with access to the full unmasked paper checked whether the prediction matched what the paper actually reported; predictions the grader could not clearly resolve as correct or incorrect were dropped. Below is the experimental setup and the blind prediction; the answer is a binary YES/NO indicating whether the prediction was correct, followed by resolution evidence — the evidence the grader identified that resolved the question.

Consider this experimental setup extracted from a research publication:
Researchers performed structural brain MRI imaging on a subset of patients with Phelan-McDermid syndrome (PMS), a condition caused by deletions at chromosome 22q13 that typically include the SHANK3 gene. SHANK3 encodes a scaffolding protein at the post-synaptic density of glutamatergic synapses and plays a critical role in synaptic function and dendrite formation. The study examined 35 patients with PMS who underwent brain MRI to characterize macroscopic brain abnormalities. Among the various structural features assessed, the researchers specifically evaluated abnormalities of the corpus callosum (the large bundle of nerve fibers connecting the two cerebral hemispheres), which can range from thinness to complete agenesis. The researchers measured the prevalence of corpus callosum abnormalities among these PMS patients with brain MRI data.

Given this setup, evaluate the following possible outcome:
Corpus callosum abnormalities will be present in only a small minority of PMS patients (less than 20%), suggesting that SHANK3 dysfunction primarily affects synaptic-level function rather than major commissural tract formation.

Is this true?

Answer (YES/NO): NO